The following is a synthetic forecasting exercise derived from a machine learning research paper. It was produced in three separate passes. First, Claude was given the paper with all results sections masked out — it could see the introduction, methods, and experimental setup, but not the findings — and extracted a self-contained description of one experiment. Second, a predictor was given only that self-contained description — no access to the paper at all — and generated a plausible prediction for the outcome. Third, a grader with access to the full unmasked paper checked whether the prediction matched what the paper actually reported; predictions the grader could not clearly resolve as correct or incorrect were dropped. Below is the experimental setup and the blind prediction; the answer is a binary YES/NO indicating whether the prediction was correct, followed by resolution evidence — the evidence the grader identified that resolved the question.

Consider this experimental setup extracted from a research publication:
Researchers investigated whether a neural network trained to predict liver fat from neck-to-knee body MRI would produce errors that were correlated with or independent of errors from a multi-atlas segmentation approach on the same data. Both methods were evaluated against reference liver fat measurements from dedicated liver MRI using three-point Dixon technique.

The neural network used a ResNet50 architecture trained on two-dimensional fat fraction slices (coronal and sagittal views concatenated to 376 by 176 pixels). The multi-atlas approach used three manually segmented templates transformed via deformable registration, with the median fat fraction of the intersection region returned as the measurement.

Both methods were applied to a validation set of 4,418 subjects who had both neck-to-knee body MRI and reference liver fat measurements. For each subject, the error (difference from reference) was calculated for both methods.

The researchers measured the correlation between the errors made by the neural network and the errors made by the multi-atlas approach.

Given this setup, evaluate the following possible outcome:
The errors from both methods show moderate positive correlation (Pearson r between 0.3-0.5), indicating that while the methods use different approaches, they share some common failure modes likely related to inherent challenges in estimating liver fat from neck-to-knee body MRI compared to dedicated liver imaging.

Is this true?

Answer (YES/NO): NO